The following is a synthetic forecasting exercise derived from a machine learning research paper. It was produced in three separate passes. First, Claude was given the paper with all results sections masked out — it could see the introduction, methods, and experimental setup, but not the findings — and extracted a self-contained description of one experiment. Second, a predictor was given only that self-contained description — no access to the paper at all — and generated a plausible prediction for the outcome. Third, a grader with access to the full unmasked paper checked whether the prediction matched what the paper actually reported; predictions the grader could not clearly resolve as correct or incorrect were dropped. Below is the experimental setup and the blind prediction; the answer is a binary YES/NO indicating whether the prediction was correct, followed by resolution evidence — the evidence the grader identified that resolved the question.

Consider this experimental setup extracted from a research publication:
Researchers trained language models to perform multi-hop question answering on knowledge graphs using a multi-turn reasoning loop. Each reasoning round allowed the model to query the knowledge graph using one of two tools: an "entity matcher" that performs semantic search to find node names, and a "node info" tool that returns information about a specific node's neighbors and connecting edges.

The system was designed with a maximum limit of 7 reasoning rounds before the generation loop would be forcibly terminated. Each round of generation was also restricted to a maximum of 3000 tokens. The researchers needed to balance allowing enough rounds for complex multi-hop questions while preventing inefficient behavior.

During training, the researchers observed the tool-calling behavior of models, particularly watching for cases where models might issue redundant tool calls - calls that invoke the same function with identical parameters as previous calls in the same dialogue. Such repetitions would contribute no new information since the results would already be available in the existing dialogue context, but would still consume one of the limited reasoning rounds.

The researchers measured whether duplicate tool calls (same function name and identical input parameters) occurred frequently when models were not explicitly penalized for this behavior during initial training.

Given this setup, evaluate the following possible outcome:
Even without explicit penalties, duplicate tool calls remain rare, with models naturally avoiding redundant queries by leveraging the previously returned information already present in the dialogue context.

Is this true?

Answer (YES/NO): NO